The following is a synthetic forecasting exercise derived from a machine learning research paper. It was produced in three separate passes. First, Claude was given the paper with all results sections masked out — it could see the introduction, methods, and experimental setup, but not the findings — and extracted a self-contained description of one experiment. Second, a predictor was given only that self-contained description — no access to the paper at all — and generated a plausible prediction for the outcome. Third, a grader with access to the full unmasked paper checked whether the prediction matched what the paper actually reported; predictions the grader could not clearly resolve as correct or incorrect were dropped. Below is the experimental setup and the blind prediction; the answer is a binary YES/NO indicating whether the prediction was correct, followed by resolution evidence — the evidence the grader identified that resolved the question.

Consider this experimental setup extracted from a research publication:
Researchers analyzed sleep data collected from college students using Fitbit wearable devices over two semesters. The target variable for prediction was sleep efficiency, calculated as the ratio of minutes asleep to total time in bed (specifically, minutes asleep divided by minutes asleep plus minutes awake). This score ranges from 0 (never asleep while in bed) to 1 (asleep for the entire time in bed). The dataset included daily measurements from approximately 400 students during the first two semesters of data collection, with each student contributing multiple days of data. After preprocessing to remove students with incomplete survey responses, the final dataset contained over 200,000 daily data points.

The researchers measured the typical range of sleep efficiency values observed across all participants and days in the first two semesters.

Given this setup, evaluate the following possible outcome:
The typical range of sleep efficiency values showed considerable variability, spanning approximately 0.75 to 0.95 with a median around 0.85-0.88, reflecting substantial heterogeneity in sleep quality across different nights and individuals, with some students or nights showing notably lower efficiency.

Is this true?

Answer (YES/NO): NO